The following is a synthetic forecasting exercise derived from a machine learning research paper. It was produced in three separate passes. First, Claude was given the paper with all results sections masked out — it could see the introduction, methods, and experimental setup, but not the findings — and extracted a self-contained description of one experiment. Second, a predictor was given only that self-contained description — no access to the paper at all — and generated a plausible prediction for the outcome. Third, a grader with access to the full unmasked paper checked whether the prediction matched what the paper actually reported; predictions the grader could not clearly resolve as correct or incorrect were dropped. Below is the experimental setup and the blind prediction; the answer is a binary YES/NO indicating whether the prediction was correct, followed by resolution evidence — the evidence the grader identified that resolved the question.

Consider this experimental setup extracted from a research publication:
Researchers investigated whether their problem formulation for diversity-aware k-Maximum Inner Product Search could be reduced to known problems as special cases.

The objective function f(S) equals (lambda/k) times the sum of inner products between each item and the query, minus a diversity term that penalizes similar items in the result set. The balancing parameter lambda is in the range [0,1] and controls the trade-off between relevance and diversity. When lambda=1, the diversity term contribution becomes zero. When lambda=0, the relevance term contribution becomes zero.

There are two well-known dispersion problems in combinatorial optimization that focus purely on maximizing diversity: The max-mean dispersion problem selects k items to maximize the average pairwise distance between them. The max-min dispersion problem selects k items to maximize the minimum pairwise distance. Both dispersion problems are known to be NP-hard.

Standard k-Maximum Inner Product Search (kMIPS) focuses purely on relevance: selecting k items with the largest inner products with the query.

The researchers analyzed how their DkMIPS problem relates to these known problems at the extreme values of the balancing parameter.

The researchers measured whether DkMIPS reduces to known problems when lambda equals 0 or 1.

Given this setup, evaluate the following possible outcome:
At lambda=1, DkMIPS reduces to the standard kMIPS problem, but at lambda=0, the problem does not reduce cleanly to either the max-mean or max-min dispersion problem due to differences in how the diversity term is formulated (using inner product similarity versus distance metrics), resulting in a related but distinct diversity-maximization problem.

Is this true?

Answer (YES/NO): NO